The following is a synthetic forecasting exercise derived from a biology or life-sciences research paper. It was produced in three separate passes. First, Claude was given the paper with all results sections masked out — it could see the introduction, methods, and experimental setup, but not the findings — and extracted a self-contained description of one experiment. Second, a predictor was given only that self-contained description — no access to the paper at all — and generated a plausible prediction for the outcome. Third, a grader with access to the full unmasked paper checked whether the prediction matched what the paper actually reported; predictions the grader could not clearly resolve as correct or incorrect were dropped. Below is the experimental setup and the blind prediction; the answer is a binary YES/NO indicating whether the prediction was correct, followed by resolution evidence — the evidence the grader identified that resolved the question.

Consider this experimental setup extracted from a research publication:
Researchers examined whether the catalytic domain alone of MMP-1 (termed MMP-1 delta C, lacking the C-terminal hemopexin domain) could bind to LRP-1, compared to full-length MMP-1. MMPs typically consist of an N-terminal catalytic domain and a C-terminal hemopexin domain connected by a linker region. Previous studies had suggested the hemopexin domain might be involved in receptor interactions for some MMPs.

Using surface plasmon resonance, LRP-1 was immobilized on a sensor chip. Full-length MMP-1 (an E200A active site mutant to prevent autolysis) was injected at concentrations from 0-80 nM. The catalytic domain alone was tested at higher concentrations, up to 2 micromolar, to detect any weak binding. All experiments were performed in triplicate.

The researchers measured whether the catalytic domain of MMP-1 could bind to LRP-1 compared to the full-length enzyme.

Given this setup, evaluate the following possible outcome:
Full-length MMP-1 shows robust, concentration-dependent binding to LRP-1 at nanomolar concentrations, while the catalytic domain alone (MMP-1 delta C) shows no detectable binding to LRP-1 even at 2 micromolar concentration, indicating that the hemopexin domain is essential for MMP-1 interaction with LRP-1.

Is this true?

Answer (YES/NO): YES